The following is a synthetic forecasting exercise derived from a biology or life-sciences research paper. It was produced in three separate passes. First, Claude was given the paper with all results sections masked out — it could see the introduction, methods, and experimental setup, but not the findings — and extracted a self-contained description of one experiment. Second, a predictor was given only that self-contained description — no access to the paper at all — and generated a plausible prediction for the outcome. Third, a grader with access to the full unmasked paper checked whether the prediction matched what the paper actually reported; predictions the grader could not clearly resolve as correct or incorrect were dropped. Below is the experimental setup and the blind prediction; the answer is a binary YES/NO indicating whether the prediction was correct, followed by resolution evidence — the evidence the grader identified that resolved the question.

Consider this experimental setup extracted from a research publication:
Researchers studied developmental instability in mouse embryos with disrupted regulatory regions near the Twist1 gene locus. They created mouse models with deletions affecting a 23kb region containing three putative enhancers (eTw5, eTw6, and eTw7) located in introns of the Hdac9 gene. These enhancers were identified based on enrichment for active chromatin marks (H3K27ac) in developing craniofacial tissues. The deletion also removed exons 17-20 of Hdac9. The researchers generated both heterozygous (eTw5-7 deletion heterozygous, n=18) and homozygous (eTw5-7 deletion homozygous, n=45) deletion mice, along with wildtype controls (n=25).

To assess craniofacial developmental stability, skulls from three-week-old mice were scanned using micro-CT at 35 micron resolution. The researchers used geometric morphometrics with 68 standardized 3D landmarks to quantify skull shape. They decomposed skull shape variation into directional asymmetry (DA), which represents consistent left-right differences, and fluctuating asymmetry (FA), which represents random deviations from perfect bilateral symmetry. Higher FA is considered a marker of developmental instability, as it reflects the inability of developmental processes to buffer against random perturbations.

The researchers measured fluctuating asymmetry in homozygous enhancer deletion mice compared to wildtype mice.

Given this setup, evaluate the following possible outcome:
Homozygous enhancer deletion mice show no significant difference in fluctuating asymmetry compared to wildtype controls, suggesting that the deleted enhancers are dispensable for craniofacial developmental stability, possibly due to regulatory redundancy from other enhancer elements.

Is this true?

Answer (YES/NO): YES